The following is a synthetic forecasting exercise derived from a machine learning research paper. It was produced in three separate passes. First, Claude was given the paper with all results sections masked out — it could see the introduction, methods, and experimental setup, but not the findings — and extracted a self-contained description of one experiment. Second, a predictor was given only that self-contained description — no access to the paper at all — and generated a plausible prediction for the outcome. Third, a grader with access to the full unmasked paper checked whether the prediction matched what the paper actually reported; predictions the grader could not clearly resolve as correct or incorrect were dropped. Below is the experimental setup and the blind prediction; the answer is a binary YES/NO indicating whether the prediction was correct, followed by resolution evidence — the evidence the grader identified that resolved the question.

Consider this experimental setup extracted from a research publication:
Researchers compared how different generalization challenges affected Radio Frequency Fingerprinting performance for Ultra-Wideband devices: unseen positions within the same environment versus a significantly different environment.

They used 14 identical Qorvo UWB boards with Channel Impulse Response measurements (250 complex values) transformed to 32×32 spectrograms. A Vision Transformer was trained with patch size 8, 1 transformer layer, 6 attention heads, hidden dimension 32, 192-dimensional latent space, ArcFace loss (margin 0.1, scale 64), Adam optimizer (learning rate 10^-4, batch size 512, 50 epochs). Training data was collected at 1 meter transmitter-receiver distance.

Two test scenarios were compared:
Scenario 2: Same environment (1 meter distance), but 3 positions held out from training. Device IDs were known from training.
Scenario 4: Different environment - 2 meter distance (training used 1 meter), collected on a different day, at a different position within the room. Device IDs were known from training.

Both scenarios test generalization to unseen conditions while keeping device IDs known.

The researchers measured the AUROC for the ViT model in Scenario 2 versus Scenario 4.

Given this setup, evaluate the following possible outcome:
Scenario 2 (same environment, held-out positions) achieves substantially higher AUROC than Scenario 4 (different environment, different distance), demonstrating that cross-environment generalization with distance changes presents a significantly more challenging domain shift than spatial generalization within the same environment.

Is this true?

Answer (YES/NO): YES